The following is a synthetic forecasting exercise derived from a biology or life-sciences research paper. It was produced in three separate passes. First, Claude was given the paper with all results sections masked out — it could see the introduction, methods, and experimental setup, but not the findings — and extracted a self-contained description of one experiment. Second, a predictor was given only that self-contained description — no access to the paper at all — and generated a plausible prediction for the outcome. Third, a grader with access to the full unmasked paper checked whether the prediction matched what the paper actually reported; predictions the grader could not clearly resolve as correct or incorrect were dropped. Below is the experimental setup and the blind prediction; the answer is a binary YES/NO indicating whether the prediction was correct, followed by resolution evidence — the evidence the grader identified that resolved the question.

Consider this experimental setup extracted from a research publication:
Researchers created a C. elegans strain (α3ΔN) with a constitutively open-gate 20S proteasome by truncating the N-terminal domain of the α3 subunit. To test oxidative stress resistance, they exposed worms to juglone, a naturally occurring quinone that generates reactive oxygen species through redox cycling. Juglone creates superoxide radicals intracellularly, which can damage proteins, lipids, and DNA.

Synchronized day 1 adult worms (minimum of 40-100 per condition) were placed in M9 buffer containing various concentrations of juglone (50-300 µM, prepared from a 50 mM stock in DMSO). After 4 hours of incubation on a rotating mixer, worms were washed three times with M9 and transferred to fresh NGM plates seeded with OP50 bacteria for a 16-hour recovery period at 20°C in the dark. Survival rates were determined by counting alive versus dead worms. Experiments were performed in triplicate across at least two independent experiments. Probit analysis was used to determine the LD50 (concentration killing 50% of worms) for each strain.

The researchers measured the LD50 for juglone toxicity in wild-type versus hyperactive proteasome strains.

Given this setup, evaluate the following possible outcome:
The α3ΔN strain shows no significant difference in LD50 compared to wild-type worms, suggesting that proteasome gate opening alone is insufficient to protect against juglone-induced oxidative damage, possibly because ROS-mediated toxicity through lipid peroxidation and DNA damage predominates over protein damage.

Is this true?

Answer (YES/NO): NO